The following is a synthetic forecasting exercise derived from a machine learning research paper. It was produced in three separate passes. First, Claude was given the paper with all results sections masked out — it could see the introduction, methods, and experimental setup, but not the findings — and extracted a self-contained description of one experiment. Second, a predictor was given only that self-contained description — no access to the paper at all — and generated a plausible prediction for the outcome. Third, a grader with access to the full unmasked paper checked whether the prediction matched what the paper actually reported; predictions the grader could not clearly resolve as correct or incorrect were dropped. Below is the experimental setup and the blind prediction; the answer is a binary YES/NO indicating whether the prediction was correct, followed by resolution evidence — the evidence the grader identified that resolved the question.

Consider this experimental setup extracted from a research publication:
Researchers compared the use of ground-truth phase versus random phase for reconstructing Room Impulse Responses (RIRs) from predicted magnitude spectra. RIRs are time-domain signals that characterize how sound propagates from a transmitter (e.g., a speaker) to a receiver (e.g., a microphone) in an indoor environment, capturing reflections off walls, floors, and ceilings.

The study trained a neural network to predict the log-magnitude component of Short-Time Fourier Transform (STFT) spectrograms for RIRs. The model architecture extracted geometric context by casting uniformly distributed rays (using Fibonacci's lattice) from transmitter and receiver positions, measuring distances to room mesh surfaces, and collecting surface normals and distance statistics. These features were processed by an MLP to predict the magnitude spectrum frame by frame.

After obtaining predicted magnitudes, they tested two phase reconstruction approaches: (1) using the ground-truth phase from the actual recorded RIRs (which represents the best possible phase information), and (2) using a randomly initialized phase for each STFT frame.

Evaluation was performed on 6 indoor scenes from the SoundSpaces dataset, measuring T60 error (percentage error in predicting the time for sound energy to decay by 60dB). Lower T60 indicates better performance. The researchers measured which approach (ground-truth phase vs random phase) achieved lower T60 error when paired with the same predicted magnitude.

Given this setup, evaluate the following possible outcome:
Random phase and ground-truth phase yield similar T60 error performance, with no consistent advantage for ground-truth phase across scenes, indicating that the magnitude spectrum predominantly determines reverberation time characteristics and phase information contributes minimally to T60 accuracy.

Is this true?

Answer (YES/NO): YES